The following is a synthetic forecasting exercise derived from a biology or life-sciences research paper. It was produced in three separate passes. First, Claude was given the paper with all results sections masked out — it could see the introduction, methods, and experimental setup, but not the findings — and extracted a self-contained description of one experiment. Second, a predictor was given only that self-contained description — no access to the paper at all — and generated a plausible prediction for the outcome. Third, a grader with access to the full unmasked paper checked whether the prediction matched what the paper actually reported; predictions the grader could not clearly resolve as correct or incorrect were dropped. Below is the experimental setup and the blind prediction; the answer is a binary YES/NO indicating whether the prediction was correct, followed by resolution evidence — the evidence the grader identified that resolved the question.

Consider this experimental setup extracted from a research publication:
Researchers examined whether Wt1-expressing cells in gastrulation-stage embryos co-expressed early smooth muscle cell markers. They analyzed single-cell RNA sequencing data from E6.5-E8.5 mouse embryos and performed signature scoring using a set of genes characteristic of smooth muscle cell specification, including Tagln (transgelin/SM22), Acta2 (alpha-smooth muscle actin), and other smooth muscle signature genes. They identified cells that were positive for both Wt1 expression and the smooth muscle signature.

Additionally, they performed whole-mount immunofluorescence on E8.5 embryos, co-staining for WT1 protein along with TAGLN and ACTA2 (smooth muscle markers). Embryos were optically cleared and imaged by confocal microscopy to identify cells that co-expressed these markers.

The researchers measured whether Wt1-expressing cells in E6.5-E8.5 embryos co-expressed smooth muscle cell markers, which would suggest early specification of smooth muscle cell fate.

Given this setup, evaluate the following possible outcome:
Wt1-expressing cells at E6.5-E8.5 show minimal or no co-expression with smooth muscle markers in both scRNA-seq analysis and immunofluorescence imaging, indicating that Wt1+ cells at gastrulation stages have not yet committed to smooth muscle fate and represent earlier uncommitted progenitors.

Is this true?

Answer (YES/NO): NO